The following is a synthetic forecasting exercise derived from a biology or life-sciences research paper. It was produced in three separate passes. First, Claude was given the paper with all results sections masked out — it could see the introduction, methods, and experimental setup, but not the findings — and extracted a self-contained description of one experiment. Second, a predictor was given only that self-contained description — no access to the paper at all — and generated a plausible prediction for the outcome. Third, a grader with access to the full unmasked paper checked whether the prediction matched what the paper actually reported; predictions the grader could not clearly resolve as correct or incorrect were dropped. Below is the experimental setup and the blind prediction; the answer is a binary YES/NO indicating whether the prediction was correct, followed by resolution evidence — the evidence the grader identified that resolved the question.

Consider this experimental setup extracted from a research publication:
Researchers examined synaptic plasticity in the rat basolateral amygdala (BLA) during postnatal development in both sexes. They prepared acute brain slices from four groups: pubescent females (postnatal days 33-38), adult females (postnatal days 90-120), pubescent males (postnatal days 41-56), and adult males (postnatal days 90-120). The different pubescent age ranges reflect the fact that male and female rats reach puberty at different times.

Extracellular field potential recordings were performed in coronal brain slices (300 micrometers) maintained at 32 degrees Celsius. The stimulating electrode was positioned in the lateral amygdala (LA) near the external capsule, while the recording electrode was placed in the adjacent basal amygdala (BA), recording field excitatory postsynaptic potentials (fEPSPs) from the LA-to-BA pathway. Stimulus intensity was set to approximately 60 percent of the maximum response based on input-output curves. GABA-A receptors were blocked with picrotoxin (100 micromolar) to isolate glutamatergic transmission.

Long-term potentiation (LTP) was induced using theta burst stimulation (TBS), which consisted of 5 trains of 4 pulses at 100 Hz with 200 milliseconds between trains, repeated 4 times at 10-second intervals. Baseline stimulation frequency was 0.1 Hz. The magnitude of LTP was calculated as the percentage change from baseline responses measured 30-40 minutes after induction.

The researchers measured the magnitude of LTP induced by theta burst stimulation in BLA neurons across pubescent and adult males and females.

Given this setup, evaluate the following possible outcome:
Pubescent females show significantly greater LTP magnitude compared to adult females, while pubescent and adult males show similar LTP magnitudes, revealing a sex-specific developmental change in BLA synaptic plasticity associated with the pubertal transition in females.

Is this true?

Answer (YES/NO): NO